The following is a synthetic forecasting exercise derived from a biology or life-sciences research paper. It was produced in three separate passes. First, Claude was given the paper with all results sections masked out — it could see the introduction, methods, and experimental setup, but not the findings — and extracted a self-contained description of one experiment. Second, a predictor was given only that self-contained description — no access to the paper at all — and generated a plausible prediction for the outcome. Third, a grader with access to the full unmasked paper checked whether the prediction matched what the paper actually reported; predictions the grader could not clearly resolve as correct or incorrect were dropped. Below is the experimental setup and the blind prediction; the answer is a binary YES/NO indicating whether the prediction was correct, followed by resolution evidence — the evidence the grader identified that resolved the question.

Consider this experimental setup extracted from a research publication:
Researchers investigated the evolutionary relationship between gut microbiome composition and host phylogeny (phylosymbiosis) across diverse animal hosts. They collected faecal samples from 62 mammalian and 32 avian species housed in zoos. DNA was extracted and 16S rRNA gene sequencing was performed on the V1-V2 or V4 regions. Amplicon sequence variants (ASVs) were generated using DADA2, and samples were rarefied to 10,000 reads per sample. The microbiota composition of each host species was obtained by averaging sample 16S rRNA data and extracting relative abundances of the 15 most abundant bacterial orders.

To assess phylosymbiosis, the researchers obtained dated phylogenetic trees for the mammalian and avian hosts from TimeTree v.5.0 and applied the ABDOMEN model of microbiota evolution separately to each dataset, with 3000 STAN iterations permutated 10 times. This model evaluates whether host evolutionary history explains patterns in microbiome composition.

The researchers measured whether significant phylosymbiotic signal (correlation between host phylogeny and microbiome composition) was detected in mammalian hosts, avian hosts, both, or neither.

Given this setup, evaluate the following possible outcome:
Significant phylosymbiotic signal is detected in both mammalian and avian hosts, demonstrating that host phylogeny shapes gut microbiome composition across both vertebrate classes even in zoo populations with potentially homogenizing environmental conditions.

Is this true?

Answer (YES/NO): NO